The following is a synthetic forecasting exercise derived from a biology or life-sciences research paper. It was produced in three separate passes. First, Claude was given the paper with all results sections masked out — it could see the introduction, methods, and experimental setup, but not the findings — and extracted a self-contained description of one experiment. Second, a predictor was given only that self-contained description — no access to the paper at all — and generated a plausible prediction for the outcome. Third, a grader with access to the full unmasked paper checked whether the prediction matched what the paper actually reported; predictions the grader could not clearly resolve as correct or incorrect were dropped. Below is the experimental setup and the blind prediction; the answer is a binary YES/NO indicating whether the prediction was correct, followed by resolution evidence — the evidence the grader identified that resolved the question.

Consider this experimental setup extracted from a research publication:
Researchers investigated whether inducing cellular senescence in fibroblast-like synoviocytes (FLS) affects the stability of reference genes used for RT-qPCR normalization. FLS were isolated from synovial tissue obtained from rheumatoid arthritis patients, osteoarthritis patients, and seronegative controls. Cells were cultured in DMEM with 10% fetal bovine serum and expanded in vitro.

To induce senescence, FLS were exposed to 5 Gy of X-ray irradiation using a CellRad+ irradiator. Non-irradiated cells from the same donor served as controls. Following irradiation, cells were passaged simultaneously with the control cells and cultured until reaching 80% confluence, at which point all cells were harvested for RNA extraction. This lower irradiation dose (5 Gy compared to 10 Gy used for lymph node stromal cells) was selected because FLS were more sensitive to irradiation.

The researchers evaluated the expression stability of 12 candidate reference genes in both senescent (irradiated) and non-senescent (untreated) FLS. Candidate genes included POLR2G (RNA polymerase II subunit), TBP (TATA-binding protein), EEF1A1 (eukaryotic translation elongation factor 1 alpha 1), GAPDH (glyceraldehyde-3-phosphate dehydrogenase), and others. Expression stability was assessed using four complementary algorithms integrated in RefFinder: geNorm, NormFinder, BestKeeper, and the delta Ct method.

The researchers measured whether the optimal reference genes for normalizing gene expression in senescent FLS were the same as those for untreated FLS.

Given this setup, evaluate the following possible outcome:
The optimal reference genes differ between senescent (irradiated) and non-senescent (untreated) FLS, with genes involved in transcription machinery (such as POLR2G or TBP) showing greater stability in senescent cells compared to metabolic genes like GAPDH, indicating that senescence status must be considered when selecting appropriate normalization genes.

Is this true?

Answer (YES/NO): NO